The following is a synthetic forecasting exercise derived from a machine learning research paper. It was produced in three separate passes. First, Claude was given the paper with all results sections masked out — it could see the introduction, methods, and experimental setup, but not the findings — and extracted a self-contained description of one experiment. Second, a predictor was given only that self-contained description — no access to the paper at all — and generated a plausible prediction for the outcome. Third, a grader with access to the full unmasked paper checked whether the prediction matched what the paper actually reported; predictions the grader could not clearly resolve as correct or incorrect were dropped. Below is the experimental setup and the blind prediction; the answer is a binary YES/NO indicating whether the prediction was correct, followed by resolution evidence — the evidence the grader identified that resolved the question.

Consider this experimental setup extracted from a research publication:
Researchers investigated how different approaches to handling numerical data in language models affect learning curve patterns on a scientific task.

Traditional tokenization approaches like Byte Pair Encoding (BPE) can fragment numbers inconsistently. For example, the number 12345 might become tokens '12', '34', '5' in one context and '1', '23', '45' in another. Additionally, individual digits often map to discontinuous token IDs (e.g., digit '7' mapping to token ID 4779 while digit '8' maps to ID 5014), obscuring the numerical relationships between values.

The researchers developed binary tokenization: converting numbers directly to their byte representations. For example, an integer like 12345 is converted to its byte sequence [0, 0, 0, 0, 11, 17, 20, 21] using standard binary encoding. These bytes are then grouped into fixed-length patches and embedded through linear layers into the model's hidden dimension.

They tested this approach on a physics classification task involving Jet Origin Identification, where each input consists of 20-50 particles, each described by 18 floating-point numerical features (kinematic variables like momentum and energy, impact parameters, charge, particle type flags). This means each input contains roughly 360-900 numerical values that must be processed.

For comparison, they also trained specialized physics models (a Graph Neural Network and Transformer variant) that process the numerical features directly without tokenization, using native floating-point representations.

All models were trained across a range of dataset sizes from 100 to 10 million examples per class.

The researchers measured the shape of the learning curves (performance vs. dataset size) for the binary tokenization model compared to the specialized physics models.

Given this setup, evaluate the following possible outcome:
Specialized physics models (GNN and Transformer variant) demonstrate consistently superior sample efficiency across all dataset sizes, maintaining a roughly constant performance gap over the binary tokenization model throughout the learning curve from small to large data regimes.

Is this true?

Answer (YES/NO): NO